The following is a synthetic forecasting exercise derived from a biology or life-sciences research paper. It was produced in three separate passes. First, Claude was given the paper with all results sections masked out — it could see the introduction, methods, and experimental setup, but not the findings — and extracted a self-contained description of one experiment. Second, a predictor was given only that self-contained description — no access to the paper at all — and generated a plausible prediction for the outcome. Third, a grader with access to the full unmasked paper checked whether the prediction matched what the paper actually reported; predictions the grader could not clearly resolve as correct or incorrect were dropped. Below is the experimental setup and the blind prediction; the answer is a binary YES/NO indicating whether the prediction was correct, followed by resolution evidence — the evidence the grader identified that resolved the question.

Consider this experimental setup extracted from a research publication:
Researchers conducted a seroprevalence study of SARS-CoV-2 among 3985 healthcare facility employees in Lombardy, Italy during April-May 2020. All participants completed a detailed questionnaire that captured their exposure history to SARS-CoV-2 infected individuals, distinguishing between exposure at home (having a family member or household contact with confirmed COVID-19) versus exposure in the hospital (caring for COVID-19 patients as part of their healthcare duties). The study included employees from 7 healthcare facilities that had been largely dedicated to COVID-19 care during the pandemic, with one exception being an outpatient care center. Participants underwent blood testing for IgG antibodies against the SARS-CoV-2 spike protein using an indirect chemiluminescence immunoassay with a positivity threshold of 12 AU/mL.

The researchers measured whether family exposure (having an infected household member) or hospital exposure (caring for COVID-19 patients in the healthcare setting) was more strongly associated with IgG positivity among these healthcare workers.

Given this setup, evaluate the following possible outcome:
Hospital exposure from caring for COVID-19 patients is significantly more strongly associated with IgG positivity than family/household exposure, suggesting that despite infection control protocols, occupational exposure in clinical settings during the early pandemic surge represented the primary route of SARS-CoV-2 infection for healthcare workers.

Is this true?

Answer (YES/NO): NO